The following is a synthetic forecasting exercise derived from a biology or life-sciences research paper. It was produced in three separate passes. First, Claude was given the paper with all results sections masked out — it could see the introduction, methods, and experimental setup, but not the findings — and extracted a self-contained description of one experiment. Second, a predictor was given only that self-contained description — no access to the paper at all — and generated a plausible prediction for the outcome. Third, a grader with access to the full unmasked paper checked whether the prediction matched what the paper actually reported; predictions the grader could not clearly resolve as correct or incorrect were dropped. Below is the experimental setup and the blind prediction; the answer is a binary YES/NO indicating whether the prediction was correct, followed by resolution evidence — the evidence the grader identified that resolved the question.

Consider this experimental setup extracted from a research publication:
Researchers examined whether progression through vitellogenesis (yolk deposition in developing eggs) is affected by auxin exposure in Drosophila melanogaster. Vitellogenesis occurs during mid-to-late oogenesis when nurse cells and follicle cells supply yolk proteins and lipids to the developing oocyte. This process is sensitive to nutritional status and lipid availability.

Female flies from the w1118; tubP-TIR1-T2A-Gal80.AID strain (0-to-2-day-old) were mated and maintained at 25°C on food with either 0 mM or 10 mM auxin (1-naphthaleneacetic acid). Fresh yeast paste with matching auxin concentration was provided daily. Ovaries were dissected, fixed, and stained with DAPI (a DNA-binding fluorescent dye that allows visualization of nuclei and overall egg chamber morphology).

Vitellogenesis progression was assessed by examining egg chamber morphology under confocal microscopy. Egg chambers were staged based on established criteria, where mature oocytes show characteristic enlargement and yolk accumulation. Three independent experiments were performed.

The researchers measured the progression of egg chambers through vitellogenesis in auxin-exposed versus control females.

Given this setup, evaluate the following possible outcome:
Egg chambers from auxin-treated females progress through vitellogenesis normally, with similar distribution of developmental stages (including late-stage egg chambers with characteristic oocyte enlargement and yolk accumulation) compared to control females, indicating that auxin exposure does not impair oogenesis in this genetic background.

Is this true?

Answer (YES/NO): YES